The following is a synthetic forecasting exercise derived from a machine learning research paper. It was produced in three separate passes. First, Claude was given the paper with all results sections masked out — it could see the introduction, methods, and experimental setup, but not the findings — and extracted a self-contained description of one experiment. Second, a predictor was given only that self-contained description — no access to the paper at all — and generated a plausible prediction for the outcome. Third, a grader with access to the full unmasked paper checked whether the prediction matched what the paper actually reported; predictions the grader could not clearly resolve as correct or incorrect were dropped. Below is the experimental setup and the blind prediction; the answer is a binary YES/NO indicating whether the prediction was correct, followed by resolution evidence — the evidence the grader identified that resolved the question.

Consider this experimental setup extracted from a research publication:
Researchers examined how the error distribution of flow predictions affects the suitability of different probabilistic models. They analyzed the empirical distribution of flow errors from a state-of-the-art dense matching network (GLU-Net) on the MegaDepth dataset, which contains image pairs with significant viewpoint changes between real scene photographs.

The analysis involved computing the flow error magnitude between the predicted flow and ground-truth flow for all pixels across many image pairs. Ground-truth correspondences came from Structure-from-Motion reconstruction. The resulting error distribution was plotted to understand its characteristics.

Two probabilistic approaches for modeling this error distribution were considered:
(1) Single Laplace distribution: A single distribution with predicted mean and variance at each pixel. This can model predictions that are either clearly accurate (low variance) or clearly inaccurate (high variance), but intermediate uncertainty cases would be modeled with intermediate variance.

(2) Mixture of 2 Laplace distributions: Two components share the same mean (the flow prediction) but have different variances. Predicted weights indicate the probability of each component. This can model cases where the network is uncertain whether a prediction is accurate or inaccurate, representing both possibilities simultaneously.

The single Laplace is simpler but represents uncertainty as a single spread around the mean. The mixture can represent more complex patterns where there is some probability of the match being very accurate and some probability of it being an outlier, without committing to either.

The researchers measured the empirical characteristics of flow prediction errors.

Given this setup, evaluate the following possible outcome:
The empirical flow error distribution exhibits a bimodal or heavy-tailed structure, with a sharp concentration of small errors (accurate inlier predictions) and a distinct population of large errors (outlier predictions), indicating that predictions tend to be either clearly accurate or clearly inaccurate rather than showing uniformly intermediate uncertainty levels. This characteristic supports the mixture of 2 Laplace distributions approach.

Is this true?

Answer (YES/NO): YES